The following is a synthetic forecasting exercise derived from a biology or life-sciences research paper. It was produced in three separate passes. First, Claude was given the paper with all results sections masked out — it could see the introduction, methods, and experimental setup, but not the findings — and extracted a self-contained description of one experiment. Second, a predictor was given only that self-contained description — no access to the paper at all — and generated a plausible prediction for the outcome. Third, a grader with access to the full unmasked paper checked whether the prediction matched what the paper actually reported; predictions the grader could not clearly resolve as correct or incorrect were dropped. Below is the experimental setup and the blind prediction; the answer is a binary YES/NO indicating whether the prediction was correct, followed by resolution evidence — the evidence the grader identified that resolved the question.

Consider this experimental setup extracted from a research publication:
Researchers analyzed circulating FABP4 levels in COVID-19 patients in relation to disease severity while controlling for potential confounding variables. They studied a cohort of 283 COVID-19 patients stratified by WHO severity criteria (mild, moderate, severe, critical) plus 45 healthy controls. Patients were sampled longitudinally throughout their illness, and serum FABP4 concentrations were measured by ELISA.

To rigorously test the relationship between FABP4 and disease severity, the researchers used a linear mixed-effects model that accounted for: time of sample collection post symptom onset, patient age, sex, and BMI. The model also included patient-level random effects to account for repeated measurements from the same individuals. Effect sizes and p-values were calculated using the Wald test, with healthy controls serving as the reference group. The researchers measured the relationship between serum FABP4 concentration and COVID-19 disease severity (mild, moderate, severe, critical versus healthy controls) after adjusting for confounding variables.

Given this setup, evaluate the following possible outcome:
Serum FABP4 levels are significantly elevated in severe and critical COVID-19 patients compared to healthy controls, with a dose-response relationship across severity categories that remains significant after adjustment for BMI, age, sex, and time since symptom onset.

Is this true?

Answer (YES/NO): YES